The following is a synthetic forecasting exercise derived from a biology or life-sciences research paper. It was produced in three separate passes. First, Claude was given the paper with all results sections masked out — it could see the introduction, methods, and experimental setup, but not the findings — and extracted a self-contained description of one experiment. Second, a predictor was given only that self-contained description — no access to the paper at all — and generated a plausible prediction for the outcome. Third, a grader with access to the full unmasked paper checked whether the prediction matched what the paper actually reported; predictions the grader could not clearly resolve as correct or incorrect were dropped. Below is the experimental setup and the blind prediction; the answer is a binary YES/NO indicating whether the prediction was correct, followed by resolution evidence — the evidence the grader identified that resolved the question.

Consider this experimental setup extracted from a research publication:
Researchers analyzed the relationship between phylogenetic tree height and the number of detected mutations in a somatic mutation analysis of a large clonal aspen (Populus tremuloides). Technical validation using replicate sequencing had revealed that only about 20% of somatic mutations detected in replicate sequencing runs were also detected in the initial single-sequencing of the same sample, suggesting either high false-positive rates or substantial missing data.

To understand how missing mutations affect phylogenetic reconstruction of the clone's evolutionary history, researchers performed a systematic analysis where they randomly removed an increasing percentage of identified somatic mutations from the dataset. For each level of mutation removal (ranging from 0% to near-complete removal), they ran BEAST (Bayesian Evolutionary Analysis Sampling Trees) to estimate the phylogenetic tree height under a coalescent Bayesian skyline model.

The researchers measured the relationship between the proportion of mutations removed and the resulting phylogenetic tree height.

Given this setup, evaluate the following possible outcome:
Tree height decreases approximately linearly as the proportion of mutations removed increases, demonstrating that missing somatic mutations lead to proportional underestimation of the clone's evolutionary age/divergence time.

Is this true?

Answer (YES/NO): NO